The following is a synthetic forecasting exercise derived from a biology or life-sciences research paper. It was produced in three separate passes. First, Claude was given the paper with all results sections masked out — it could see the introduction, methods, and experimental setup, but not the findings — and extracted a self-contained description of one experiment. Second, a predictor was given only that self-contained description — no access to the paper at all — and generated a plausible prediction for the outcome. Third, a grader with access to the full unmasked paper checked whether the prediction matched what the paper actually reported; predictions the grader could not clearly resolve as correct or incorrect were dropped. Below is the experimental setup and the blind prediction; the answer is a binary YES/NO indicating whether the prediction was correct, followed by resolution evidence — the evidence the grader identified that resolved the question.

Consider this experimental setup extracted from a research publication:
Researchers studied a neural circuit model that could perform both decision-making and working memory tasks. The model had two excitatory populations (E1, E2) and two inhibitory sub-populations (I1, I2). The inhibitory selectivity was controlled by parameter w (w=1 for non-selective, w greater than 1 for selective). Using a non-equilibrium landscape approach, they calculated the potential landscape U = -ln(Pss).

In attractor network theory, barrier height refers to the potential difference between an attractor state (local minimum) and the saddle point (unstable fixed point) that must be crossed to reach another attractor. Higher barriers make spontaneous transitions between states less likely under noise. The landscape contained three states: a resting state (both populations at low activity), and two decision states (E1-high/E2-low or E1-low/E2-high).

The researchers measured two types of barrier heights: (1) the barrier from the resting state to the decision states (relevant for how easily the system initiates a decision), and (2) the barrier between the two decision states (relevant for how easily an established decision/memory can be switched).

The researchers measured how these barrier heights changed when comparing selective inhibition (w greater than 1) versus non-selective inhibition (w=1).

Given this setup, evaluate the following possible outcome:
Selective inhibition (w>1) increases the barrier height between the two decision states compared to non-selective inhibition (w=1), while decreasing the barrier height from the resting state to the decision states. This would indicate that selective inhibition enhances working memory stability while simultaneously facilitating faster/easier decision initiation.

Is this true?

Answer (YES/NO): NO